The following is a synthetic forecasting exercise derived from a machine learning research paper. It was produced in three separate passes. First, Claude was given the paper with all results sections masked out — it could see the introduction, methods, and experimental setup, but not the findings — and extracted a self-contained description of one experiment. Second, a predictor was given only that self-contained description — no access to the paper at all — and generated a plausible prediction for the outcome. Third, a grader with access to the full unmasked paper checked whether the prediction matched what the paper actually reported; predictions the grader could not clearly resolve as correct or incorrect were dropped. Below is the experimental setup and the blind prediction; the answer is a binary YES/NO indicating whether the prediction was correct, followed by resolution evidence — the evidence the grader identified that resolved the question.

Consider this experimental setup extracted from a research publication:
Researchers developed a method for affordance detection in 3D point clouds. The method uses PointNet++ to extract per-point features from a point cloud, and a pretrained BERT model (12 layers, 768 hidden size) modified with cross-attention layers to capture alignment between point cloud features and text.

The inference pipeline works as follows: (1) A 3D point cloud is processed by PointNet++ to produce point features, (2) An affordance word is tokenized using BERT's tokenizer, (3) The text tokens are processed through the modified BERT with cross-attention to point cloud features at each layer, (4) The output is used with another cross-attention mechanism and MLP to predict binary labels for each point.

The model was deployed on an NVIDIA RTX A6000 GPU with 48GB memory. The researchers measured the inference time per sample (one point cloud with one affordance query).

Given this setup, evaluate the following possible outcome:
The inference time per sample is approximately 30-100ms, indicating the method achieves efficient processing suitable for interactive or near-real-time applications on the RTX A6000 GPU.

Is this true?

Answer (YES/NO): YES